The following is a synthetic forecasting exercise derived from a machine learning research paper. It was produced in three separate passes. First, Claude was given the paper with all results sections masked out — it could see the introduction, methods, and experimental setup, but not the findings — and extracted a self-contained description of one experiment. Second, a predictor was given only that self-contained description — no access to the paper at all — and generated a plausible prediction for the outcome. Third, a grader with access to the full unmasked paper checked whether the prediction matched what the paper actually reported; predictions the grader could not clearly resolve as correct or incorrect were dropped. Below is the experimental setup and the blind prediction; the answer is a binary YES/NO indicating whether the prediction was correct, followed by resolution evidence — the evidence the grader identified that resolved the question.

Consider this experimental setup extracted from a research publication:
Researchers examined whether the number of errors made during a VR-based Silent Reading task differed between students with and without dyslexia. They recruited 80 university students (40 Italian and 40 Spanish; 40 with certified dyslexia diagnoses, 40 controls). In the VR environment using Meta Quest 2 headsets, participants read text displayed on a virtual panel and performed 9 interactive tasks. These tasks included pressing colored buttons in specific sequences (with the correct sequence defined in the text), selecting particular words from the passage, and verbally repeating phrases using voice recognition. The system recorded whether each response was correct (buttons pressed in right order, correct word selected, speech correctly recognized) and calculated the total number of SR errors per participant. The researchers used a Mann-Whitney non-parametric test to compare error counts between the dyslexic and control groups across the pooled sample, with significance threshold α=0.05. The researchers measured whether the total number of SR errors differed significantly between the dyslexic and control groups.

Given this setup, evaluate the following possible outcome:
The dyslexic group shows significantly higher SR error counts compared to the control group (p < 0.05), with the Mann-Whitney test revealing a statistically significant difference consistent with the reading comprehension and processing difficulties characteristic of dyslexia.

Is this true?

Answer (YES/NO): NO